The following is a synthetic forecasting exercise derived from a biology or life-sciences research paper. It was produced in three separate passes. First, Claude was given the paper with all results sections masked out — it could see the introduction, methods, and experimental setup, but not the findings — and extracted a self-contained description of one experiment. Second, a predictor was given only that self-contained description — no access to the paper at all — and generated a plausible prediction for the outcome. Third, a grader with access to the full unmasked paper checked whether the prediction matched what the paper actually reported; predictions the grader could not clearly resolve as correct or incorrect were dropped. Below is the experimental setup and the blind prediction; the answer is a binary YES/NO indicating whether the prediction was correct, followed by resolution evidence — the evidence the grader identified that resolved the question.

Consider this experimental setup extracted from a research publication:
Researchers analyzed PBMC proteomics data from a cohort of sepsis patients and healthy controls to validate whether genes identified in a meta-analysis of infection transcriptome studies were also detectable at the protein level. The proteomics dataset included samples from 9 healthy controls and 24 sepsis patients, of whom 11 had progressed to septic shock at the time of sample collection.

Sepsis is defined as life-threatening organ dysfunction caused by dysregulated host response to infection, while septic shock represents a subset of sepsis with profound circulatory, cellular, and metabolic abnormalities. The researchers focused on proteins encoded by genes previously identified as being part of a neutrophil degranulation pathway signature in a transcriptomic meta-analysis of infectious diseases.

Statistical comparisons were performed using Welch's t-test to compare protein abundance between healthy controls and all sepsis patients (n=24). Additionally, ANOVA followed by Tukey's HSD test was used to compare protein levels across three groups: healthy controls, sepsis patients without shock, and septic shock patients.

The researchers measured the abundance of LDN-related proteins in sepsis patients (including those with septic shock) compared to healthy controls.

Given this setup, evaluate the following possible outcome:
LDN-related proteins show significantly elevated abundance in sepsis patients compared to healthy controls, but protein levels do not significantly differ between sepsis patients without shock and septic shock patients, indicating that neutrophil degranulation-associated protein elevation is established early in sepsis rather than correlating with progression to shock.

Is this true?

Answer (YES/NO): NO